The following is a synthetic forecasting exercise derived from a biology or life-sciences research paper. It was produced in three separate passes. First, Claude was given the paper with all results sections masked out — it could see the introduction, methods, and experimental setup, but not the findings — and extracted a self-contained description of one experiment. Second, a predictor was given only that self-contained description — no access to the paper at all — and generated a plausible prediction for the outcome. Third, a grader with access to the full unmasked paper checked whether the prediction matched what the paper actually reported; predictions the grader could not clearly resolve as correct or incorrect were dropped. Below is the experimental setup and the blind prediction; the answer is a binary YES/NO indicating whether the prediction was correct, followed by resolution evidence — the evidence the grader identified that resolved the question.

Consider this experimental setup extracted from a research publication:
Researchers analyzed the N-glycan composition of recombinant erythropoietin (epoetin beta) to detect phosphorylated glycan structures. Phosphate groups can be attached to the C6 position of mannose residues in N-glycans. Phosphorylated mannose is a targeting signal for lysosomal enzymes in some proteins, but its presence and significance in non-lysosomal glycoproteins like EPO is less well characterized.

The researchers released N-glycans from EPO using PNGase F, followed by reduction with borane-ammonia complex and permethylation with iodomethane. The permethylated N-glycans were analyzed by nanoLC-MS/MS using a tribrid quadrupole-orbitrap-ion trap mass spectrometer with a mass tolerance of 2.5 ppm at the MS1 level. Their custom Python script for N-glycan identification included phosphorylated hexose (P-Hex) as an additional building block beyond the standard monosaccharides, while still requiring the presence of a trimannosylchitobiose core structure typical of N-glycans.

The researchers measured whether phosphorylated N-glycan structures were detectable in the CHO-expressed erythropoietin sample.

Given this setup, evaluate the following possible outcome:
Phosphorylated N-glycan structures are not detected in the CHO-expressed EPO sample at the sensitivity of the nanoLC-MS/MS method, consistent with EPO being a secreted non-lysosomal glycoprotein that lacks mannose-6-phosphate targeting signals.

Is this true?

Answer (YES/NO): NO